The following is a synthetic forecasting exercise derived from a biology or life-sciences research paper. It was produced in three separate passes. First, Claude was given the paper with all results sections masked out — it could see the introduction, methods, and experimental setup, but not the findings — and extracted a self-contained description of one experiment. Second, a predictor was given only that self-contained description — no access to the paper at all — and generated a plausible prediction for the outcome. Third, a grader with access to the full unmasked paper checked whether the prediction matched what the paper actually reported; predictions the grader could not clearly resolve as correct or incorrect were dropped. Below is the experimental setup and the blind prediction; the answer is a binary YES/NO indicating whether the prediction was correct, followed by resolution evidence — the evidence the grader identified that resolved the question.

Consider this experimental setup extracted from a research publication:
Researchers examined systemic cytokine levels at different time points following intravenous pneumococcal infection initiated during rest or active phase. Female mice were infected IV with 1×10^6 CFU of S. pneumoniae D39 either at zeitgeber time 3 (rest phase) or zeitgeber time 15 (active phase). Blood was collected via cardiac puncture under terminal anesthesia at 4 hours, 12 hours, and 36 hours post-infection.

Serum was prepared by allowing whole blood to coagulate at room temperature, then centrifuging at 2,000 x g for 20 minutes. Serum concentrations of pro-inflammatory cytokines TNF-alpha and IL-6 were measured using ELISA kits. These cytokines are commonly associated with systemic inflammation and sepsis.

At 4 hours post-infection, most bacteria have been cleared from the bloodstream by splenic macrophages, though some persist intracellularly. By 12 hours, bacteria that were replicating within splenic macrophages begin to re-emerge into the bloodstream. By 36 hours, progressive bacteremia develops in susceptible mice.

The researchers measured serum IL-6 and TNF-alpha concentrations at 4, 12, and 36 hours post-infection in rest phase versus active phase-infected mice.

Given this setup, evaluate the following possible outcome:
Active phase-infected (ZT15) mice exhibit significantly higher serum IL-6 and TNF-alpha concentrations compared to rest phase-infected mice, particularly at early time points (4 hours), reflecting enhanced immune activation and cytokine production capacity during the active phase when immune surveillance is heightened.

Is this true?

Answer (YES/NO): NO